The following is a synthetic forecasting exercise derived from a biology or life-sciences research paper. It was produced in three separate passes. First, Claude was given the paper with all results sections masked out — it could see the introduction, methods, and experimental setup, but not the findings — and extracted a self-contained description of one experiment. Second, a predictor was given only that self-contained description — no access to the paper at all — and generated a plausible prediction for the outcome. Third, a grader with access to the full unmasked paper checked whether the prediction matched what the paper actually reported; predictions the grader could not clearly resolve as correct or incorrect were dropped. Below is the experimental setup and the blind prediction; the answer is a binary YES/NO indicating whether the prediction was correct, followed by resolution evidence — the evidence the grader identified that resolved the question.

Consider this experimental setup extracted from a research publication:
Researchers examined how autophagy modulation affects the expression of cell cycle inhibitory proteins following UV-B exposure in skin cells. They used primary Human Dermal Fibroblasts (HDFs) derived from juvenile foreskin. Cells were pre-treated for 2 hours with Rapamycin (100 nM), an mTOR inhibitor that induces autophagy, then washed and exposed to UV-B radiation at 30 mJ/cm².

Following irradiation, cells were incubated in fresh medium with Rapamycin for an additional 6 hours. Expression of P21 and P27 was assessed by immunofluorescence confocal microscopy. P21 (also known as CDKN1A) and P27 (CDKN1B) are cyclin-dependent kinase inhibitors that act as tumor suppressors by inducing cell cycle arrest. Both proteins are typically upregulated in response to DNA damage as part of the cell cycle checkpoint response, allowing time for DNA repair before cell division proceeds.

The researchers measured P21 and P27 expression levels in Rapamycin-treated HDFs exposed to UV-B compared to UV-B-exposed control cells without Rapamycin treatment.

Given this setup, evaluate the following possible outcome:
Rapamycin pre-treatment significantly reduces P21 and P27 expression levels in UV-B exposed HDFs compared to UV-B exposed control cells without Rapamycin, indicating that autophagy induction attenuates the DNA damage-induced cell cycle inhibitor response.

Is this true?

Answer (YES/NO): YES